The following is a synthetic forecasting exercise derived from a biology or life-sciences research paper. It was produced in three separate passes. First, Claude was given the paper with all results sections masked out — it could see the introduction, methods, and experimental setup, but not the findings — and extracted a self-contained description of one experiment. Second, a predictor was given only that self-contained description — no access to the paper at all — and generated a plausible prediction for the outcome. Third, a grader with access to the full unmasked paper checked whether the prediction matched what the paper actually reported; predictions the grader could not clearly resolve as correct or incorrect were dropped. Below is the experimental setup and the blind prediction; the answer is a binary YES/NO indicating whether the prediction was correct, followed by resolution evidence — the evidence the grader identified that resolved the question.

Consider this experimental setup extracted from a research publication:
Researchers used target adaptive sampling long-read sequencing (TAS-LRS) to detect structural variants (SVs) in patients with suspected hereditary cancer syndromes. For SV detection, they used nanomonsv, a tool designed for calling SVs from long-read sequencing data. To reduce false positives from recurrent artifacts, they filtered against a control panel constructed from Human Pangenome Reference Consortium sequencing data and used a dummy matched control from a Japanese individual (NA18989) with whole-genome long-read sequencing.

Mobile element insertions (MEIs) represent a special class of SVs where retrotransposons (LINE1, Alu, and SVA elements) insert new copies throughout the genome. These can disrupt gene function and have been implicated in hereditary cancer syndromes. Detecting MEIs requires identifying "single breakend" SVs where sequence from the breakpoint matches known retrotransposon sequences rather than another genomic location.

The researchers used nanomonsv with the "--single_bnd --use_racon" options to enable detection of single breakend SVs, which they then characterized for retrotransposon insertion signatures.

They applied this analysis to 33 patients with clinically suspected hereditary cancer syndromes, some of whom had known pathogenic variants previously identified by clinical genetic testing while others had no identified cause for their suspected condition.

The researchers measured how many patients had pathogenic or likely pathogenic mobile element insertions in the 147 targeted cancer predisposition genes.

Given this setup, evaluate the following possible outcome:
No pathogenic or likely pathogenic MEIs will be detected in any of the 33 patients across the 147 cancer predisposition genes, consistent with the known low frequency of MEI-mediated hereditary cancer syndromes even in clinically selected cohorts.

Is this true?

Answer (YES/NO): NO